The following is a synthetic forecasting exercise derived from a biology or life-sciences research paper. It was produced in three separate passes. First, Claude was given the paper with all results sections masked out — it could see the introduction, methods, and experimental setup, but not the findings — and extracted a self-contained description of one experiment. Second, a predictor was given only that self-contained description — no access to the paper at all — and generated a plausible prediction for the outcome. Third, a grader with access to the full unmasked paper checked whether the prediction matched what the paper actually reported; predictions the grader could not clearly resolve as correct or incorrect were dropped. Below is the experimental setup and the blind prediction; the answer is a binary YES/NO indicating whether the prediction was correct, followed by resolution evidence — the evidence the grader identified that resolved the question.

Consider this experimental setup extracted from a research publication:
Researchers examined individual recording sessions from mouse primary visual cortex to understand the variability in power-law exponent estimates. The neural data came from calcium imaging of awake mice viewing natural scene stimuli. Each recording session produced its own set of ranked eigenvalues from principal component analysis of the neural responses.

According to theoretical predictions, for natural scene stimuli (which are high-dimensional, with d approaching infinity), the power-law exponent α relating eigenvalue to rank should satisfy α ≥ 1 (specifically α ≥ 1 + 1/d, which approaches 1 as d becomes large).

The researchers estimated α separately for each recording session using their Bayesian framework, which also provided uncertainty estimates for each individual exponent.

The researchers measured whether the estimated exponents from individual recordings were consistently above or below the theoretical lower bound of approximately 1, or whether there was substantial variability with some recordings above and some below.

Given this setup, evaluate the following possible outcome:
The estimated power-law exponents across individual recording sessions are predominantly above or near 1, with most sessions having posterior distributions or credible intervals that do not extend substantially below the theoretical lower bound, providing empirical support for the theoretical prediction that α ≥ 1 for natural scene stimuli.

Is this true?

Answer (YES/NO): NO